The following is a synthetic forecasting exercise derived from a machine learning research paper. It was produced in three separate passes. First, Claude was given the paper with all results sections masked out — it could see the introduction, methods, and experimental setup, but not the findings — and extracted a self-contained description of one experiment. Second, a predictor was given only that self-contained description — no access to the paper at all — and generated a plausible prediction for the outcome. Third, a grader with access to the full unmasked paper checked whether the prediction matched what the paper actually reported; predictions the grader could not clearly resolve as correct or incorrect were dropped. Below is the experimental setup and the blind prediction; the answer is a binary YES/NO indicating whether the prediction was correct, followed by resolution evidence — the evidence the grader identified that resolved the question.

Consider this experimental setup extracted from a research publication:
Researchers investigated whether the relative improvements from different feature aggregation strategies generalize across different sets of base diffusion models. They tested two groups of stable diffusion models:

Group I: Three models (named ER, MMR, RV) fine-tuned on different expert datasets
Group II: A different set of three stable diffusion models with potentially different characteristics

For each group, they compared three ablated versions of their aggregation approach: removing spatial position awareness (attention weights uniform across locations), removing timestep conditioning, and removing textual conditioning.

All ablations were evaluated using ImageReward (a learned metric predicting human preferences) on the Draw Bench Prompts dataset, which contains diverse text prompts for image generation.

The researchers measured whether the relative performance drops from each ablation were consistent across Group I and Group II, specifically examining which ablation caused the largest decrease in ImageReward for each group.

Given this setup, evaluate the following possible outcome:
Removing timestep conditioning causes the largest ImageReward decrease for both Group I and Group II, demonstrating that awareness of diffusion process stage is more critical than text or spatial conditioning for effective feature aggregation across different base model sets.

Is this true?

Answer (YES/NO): NO